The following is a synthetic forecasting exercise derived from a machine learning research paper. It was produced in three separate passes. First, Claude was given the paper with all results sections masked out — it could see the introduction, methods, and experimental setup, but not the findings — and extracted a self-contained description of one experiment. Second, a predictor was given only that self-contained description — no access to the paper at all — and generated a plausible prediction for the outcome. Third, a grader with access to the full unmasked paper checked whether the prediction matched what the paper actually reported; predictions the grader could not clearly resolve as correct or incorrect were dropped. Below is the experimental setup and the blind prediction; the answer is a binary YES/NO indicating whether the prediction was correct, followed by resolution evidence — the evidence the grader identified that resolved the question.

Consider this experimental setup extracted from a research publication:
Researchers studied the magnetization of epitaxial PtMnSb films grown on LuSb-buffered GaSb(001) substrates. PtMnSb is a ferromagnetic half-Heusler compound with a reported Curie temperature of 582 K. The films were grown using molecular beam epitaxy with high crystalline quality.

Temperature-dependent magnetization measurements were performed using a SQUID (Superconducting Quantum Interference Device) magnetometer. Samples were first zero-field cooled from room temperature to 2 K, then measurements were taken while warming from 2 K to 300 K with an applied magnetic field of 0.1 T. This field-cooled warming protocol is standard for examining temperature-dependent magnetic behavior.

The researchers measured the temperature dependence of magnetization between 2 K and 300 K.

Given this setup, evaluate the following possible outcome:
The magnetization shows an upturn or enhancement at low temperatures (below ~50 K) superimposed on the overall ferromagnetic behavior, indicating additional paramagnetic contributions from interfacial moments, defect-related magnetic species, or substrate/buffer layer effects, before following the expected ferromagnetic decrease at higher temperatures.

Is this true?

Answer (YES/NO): NO